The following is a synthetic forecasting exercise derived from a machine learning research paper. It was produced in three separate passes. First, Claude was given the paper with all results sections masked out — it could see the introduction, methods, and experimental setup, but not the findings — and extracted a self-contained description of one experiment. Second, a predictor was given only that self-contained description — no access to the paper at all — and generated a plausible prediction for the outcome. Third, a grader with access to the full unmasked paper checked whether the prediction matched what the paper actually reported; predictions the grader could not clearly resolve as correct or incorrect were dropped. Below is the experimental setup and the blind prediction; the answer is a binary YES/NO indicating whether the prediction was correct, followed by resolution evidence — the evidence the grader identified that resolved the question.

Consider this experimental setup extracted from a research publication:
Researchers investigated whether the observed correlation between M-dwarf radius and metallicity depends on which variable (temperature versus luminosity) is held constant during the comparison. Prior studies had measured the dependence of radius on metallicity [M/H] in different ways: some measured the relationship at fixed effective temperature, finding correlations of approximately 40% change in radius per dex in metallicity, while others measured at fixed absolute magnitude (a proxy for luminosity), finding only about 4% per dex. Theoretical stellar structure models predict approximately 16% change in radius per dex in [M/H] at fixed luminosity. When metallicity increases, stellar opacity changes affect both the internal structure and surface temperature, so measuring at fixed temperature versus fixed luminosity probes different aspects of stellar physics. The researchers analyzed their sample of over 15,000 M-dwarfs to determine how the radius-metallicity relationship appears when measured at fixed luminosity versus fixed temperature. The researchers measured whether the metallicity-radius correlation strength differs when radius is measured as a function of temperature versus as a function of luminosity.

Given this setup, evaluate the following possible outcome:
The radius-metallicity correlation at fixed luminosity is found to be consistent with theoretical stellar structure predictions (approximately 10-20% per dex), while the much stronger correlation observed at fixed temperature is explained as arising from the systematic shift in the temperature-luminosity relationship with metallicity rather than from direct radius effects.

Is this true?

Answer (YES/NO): NO